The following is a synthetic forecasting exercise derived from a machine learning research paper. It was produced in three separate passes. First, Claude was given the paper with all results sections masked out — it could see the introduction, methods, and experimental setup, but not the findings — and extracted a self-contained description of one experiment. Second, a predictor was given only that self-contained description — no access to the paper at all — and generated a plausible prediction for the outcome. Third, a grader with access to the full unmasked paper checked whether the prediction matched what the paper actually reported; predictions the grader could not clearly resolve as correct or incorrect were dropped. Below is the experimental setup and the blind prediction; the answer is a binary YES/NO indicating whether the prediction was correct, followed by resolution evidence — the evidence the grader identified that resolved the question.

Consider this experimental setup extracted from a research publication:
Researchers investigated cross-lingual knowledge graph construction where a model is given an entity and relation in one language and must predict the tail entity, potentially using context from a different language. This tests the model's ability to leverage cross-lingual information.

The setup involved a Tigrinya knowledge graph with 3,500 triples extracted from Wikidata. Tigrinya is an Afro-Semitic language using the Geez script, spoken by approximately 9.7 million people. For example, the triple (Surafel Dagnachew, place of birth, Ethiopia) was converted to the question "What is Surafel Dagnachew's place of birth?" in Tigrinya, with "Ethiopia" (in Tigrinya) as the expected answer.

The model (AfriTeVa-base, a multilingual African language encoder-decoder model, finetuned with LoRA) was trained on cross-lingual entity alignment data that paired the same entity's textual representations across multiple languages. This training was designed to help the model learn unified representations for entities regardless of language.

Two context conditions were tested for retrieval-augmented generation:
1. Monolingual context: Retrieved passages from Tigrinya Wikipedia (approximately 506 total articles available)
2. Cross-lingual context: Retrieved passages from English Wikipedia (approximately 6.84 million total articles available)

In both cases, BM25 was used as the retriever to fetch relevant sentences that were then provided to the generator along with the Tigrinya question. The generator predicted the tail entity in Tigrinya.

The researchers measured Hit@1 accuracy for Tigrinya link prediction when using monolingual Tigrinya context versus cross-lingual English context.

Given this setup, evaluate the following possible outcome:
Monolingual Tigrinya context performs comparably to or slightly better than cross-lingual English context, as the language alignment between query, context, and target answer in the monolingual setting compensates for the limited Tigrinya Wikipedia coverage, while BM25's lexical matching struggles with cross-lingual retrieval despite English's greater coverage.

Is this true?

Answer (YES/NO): NO